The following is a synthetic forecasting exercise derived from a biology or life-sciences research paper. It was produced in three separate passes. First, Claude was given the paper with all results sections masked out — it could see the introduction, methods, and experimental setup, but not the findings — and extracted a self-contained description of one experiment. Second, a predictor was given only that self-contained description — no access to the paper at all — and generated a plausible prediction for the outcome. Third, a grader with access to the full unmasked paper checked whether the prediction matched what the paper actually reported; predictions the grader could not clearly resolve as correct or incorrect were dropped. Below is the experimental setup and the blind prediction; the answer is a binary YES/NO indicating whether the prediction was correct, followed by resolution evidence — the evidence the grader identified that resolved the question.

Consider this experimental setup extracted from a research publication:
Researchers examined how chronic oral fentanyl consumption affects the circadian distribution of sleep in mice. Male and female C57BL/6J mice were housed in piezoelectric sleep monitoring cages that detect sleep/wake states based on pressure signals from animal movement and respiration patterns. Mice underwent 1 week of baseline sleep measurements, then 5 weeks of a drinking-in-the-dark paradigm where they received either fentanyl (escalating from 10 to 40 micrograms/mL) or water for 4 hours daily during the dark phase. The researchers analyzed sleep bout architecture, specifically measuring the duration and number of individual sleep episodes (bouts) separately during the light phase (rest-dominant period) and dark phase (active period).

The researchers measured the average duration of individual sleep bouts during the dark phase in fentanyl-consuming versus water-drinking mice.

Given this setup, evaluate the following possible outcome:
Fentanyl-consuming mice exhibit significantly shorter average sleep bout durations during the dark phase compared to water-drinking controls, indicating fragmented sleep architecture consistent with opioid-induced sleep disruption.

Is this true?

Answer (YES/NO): NO